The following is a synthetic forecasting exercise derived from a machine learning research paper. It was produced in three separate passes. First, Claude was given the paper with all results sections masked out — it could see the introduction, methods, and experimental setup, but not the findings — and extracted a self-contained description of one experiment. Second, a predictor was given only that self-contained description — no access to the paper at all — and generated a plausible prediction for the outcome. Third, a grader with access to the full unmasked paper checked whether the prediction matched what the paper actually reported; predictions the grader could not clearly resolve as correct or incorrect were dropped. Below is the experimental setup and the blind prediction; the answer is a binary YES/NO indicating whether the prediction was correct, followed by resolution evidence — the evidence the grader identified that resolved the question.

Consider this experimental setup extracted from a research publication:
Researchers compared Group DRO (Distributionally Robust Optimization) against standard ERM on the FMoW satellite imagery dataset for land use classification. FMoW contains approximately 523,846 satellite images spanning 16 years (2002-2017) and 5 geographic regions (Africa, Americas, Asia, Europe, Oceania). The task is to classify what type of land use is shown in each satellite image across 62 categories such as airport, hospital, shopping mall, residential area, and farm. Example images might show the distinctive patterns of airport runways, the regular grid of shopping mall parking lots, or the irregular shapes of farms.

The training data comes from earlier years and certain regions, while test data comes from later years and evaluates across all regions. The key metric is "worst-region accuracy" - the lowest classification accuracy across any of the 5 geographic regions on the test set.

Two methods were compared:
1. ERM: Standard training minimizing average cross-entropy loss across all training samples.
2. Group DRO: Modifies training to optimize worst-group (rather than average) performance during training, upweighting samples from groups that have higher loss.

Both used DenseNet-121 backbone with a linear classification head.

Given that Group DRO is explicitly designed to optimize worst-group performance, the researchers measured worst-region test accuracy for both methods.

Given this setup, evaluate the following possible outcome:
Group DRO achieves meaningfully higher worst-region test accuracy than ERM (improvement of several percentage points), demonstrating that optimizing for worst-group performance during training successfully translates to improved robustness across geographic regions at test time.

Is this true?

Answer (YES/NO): NO